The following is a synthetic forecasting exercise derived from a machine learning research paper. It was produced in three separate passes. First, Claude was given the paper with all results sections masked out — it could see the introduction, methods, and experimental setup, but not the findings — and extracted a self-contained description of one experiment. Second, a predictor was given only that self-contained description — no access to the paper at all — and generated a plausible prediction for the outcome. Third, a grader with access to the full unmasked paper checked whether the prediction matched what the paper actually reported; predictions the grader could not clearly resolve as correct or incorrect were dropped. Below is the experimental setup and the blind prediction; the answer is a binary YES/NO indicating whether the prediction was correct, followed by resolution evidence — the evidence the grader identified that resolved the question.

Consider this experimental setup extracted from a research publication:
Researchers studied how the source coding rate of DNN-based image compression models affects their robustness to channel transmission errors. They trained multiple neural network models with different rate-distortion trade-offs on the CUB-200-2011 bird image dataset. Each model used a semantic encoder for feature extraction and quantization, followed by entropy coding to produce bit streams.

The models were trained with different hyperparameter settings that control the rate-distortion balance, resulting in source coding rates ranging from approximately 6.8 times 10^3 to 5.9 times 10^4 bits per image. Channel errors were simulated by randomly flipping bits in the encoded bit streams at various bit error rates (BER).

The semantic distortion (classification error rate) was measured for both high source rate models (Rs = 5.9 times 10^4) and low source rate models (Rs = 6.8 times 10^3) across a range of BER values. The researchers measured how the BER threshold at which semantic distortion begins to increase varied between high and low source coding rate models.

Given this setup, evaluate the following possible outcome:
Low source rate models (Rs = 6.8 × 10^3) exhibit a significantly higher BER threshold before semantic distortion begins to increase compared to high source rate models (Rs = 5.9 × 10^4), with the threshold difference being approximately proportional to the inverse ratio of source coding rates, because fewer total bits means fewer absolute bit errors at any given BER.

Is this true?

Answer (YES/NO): NO